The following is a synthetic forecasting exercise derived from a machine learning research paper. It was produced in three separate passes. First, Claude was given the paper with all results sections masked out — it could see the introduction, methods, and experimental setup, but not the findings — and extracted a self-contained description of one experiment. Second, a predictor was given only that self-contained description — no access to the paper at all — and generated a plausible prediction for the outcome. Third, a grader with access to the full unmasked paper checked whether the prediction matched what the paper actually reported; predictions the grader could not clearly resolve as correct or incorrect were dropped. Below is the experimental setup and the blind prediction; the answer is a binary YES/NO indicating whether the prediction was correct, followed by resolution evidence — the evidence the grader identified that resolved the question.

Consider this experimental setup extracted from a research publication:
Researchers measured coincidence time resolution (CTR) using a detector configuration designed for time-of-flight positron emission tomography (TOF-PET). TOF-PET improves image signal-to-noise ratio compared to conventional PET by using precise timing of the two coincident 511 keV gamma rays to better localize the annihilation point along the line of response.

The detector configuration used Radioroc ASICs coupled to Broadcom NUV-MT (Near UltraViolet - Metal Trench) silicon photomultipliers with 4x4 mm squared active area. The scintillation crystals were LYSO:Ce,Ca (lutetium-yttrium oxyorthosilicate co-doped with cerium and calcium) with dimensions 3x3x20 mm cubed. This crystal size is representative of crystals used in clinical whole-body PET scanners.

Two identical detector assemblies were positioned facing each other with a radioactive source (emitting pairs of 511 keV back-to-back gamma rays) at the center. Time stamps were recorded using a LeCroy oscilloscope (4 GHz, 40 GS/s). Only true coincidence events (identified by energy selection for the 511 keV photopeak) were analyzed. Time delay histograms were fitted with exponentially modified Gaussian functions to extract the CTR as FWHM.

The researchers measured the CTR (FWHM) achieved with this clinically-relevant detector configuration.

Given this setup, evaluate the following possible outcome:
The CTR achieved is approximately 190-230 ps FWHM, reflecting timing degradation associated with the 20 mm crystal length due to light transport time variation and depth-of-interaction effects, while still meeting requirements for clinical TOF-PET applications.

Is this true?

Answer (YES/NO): NO